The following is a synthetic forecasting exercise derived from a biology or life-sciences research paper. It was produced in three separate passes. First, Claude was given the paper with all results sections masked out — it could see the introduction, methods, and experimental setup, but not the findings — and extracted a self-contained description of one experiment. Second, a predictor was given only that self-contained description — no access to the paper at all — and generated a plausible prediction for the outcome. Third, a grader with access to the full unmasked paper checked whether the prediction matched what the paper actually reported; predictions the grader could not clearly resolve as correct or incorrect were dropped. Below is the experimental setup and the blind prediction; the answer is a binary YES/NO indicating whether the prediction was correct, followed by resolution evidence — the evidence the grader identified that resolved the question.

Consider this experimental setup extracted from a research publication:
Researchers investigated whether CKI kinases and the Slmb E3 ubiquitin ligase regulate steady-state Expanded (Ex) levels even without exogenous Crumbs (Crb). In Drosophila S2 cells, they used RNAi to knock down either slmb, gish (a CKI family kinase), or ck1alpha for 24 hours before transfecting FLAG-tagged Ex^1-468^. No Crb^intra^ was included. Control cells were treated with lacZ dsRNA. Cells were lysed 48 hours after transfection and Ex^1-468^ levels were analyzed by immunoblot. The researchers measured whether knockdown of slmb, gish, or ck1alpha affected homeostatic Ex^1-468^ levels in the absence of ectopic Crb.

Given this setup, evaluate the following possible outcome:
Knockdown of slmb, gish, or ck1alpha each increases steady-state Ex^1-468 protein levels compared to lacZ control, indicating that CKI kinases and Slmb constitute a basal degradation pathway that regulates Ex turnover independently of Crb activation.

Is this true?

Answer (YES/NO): YES